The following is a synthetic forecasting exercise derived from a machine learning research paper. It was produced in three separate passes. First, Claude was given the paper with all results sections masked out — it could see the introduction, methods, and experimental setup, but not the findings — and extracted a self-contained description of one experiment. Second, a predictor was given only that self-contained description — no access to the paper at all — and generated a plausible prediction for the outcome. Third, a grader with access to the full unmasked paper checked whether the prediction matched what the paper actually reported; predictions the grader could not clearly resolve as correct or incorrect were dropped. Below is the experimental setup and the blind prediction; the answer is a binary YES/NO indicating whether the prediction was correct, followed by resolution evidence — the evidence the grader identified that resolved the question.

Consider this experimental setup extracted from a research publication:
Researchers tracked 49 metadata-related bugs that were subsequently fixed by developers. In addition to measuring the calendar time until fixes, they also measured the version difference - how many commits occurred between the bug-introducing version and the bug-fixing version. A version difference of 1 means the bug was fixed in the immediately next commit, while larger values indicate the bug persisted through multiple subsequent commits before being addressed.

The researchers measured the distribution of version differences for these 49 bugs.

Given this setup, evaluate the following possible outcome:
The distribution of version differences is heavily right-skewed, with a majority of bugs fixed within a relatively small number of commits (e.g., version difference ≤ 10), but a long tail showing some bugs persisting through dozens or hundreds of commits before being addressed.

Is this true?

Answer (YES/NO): NO